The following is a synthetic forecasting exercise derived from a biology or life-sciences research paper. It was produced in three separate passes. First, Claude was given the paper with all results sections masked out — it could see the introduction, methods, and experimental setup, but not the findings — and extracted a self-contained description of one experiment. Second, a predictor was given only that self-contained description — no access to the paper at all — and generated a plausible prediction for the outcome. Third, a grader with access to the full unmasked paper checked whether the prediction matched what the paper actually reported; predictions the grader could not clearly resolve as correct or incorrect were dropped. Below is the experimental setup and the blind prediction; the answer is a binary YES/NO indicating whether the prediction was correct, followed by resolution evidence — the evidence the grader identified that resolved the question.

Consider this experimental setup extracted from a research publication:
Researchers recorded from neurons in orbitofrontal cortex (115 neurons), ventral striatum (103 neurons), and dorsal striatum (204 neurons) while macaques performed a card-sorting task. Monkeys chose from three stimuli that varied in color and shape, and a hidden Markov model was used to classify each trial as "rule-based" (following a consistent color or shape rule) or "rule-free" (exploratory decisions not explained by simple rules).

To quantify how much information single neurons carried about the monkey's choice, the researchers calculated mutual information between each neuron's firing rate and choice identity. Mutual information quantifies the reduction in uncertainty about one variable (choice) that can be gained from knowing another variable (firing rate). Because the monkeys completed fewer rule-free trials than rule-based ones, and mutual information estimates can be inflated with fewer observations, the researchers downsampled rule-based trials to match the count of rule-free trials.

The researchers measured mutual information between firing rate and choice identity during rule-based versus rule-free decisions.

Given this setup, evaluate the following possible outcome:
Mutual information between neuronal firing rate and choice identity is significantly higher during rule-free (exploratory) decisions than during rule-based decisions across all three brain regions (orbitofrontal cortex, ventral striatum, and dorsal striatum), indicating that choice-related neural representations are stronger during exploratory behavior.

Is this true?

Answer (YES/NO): NO